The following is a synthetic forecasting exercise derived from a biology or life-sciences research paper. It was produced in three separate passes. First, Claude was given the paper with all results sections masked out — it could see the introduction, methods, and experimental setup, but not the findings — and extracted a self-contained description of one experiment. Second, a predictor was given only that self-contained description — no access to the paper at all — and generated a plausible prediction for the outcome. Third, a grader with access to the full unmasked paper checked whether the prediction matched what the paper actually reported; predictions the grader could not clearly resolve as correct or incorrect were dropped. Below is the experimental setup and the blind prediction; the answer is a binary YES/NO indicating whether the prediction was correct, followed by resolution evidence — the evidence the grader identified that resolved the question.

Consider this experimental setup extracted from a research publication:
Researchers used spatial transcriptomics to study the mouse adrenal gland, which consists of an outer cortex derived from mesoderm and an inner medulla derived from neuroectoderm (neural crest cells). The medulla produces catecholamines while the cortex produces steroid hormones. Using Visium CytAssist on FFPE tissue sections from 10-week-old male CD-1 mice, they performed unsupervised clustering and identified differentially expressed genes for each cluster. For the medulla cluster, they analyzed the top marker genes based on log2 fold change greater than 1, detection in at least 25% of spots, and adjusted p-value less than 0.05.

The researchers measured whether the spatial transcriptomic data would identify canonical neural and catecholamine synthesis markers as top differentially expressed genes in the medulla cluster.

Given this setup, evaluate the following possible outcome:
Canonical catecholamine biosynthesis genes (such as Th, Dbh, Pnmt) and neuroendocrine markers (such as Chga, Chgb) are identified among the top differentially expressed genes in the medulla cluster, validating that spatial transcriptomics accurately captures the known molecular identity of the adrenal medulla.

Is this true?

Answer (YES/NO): NO